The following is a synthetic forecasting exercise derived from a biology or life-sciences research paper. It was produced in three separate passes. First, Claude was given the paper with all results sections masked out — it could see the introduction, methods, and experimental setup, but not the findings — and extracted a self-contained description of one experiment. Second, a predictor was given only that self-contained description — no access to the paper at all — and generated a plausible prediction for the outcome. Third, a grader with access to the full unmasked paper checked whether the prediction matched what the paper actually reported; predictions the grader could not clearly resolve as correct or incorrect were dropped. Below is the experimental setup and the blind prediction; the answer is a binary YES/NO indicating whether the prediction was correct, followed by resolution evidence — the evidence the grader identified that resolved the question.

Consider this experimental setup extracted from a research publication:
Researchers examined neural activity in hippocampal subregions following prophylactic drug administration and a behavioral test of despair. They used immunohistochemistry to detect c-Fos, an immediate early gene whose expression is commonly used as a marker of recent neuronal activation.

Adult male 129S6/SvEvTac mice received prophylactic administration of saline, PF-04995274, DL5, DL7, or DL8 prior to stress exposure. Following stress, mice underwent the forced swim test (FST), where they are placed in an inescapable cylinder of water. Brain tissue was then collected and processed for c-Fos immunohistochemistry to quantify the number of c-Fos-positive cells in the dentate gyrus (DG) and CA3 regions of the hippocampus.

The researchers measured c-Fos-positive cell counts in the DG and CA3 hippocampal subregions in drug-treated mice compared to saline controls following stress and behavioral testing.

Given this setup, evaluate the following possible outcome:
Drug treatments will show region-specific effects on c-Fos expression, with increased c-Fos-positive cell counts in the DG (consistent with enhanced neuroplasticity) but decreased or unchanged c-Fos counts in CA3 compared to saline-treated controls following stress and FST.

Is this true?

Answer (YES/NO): NO